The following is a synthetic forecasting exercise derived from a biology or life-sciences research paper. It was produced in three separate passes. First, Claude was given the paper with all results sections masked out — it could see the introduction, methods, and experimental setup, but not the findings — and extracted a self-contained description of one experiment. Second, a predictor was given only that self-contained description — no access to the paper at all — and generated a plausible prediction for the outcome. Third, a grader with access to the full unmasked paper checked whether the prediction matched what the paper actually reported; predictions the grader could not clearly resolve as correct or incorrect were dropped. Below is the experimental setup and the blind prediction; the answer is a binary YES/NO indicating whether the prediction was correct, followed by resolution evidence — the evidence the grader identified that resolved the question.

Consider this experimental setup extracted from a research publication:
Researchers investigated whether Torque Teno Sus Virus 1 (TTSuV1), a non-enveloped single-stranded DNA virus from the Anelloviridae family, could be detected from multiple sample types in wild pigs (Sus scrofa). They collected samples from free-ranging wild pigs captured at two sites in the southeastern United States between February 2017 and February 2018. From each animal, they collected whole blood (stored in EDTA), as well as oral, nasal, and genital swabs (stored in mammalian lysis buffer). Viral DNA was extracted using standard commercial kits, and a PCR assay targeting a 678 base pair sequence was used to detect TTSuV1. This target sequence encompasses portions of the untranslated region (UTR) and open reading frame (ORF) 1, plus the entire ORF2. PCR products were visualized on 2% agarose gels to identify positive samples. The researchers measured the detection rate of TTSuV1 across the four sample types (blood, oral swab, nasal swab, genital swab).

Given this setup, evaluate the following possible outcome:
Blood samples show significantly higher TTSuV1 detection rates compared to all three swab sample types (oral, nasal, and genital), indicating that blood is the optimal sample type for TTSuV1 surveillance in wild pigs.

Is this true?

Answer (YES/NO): YES